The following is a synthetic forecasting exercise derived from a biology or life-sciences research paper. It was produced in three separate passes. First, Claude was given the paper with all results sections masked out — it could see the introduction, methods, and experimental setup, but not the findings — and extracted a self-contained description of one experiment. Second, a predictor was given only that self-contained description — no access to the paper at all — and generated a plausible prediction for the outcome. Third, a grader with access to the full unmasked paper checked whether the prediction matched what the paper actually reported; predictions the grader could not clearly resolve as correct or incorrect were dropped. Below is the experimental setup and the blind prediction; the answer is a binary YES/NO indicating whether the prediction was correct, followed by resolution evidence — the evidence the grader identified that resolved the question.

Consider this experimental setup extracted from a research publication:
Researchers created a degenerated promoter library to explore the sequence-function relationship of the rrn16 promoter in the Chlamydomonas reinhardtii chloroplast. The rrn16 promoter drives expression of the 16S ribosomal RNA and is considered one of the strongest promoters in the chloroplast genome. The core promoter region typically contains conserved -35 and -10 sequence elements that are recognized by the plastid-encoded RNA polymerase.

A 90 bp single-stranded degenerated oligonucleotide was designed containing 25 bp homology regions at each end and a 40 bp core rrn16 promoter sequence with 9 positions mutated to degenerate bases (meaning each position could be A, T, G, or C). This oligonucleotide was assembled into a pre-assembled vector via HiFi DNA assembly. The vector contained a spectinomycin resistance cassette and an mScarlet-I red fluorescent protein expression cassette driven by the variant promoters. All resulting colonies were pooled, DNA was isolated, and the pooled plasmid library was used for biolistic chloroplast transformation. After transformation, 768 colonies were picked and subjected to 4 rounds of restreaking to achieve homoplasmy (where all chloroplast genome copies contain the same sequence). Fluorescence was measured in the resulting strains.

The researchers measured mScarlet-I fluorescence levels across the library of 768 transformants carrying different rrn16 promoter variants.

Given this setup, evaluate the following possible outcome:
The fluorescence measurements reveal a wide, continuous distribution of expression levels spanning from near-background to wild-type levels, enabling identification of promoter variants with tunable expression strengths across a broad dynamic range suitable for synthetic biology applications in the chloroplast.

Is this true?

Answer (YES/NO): NO